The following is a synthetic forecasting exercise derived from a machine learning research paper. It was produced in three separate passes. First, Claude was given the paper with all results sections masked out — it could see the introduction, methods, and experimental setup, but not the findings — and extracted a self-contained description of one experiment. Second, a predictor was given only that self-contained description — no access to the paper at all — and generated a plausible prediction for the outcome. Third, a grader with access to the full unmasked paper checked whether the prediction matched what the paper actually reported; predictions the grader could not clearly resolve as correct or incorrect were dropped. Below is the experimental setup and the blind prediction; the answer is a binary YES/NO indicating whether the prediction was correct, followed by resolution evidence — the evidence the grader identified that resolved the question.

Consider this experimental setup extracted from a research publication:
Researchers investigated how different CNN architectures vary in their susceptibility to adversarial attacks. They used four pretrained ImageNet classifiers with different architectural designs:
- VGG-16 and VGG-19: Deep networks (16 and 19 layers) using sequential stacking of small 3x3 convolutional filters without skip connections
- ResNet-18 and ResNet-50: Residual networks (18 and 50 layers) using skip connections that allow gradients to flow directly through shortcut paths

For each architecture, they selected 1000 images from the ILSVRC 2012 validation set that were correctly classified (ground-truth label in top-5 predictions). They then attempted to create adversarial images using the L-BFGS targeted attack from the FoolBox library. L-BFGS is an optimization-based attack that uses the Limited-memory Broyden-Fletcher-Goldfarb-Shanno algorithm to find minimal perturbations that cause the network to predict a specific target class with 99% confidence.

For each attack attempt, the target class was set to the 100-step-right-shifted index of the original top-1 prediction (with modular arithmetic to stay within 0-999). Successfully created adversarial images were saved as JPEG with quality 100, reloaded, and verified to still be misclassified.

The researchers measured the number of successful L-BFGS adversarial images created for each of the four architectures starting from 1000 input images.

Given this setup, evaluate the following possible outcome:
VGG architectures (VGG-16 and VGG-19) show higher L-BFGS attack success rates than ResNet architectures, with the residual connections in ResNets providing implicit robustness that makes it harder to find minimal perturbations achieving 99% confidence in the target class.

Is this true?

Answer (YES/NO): YES